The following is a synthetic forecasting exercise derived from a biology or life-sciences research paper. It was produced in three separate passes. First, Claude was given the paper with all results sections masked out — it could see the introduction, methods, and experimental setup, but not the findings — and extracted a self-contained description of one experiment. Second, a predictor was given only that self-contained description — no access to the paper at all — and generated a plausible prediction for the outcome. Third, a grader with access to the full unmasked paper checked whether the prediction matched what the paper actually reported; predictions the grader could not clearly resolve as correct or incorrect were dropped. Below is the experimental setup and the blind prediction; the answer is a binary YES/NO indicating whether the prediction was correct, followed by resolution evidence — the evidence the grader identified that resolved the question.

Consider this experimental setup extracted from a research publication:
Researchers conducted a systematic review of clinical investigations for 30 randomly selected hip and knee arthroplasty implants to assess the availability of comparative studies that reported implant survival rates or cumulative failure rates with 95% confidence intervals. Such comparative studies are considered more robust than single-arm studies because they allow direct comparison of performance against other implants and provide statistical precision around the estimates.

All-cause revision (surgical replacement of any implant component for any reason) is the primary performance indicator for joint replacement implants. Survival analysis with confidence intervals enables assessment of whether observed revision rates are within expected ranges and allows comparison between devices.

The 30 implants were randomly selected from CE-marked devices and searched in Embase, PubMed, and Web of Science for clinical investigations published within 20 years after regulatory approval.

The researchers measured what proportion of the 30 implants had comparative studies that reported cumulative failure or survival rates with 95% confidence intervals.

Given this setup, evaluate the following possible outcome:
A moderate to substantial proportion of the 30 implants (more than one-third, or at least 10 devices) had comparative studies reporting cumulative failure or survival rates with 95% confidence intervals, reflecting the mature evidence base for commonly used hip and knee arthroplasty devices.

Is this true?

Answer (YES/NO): YES